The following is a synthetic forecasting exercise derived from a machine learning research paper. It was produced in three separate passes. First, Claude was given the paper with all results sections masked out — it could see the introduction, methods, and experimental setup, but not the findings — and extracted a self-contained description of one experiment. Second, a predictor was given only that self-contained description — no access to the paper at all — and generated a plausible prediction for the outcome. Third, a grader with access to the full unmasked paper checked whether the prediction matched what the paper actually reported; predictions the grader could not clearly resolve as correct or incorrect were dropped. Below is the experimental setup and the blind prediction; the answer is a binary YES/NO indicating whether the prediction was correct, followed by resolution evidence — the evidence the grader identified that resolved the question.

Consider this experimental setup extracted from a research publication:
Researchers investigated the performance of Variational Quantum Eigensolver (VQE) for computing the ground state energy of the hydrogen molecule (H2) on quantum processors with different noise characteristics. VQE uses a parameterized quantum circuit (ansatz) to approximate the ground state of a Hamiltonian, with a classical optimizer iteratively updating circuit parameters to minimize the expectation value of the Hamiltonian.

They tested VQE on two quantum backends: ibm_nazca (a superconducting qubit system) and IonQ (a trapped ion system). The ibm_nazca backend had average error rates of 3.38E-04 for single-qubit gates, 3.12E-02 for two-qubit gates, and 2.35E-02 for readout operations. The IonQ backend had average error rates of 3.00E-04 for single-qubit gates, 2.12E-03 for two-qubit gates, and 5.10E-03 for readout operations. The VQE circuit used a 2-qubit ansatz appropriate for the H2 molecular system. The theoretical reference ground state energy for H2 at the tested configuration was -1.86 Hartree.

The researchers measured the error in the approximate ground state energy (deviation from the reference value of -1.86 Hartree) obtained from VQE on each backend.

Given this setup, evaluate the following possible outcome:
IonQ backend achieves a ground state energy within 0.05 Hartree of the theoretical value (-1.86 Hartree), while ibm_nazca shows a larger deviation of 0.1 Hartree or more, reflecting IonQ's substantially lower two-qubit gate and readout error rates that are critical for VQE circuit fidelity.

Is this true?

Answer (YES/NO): NO